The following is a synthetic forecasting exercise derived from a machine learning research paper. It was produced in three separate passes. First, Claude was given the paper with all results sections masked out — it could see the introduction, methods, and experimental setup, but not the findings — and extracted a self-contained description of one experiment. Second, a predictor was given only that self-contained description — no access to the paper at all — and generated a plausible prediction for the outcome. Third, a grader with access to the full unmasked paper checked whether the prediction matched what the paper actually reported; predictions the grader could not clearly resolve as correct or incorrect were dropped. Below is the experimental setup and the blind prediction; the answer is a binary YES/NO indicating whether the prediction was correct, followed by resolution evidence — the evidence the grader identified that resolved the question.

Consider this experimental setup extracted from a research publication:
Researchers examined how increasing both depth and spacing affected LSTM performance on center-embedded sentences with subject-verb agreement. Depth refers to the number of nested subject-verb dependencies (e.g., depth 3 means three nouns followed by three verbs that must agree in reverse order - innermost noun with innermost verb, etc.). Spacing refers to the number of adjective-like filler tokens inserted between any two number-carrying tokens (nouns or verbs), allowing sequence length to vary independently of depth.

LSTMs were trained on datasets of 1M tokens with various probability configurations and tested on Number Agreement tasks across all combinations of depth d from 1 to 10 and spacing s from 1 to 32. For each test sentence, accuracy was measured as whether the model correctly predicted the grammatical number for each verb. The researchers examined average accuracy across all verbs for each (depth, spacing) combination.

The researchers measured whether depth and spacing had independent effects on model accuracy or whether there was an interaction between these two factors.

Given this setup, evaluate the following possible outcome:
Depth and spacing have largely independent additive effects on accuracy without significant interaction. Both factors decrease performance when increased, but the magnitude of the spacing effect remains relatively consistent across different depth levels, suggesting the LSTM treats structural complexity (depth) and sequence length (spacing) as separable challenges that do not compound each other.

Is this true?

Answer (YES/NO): NO